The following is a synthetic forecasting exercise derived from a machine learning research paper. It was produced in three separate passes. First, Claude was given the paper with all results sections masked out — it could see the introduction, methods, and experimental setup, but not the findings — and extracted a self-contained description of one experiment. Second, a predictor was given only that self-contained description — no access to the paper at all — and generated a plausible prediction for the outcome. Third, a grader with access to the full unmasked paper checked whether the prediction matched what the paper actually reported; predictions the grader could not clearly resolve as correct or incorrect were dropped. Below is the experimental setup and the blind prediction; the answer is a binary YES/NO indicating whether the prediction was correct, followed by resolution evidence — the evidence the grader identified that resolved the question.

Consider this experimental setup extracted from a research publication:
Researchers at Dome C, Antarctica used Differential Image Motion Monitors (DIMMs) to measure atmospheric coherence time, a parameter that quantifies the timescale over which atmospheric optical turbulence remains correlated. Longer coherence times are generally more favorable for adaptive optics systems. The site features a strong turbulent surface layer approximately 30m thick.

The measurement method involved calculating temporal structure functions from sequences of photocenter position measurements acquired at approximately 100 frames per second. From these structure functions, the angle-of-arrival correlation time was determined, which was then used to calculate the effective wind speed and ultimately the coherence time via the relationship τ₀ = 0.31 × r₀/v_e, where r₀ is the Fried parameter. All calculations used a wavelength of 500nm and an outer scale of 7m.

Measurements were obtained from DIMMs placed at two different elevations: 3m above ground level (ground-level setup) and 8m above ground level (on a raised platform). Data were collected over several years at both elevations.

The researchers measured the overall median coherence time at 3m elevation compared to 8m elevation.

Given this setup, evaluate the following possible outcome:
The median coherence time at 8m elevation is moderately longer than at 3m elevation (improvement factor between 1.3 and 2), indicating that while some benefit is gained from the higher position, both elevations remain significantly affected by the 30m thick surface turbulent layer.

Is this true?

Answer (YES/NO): YES